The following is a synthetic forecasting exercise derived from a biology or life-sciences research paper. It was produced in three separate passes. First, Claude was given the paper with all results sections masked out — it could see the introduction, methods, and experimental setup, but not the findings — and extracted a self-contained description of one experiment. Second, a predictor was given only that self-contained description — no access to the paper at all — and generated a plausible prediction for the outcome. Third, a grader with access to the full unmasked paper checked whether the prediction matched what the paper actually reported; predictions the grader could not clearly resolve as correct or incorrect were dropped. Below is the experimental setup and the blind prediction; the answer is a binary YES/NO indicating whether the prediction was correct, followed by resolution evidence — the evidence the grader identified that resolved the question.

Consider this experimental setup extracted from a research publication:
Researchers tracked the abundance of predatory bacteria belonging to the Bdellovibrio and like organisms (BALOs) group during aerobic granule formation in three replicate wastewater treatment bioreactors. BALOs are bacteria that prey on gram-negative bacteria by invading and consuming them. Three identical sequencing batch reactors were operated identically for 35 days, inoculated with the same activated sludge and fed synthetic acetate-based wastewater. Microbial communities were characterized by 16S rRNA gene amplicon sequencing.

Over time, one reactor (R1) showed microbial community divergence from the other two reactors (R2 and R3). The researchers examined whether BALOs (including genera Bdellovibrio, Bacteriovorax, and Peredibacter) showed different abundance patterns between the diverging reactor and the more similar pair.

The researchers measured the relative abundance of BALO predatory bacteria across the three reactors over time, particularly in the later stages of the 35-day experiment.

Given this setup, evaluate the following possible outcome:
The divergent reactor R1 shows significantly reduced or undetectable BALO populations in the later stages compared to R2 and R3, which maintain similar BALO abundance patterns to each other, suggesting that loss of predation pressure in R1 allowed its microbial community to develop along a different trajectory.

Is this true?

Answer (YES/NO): YES